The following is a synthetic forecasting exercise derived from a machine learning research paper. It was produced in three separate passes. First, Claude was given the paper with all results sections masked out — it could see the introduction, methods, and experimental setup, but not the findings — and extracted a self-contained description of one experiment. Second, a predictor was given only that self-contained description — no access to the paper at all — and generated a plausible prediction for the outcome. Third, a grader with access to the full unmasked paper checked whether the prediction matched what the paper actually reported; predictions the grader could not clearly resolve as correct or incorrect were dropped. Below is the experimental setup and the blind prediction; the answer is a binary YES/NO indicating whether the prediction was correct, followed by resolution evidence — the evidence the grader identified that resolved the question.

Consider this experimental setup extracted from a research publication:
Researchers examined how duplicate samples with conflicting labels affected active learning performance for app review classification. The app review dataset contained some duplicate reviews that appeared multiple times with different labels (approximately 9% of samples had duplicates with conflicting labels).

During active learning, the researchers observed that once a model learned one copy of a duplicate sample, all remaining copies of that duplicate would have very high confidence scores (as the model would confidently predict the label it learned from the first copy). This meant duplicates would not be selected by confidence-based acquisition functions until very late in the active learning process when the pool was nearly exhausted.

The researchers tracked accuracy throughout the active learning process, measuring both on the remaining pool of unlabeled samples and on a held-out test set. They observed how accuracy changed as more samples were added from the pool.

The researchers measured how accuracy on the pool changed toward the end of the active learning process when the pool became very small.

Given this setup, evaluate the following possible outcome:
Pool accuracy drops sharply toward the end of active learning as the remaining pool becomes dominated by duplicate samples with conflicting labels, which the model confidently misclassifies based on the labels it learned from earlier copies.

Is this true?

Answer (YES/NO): YES